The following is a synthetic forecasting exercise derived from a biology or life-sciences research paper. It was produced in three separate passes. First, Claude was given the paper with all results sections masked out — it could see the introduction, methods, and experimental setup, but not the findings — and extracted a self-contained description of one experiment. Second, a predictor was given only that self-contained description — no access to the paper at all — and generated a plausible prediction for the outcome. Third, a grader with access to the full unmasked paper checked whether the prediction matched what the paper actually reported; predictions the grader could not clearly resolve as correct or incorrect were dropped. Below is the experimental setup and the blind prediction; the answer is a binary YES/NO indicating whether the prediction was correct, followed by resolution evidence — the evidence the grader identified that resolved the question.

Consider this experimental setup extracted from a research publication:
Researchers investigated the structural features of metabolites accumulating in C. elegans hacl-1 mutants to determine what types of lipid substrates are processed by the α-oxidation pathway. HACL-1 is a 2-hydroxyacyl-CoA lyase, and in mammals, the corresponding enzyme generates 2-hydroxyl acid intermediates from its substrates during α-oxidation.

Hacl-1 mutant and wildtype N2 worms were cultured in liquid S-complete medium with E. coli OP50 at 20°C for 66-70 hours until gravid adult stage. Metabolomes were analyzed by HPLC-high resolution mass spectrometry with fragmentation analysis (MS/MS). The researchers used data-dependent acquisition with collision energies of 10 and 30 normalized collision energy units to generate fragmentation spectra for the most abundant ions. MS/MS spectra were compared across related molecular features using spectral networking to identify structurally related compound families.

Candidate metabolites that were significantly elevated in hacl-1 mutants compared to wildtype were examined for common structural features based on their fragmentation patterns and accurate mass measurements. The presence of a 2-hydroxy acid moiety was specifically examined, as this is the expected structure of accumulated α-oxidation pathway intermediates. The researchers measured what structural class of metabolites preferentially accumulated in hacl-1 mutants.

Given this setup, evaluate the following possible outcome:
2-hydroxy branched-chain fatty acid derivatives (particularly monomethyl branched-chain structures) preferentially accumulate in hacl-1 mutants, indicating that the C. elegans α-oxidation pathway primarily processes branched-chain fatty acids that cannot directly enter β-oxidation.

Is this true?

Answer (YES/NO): NO